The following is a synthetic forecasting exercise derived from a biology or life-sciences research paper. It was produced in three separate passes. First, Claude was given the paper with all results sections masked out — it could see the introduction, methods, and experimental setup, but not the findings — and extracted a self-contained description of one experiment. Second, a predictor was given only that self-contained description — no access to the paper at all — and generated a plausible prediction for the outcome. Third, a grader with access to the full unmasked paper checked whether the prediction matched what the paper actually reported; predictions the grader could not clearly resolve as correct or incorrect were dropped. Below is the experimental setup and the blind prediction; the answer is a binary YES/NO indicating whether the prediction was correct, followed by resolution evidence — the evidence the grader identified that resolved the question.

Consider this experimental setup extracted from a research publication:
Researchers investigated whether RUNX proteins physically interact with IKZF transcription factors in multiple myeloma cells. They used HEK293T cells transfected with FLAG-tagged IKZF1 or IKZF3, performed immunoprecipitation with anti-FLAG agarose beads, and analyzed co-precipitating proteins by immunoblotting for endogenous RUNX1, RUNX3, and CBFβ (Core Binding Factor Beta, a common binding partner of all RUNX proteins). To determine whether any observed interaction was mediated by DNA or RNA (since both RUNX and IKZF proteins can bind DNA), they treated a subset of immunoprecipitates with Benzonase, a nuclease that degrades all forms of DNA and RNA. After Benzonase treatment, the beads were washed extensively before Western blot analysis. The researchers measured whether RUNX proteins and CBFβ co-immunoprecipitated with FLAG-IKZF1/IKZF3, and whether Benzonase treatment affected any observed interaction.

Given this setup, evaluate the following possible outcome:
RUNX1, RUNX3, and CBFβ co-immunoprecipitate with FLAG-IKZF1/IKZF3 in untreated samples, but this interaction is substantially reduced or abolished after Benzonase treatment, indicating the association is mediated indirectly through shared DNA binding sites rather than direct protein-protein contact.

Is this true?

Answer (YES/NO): NO